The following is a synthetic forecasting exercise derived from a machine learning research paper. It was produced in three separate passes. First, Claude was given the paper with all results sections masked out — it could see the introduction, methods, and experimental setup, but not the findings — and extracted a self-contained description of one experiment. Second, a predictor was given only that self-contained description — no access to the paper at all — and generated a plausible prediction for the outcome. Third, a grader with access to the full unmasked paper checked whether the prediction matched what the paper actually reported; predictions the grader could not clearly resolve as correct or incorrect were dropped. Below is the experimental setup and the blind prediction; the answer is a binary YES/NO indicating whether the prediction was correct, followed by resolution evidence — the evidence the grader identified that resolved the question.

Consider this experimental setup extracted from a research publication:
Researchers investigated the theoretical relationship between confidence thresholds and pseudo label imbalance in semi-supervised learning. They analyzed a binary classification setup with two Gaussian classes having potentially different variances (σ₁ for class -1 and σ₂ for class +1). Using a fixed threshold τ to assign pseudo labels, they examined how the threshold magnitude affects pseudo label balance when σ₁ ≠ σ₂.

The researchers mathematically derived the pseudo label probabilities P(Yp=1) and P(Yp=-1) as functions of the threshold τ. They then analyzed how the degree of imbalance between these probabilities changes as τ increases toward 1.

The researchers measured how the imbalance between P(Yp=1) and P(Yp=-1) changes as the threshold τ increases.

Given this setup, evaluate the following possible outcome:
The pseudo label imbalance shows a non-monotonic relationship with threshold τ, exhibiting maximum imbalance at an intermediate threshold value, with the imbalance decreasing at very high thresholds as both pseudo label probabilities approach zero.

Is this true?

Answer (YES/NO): NO